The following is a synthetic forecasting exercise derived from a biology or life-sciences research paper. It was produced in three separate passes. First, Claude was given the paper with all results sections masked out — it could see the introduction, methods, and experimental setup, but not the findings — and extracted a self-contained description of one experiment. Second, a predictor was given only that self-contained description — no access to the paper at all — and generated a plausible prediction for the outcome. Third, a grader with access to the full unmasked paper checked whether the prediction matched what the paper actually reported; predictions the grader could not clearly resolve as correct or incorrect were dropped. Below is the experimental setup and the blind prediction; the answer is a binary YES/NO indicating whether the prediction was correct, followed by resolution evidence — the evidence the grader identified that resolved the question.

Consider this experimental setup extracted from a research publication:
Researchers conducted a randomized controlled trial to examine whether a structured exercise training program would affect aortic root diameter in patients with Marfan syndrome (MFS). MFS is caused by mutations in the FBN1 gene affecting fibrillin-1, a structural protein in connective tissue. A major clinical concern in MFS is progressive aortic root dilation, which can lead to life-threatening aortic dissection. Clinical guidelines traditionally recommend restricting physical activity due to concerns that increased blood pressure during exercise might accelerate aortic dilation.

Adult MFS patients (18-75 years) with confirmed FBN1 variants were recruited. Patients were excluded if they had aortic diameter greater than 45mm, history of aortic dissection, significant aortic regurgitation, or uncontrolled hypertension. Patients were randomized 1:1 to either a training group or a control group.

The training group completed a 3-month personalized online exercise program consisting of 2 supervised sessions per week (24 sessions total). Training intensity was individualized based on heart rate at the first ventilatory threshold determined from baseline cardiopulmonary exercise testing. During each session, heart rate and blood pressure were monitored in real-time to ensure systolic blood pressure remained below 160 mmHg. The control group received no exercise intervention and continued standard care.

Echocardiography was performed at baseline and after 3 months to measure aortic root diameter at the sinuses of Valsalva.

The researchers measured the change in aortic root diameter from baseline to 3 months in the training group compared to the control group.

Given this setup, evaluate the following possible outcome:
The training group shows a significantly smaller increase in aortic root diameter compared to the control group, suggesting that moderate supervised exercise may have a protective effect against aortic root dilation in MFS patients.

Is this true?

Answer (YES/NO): NO